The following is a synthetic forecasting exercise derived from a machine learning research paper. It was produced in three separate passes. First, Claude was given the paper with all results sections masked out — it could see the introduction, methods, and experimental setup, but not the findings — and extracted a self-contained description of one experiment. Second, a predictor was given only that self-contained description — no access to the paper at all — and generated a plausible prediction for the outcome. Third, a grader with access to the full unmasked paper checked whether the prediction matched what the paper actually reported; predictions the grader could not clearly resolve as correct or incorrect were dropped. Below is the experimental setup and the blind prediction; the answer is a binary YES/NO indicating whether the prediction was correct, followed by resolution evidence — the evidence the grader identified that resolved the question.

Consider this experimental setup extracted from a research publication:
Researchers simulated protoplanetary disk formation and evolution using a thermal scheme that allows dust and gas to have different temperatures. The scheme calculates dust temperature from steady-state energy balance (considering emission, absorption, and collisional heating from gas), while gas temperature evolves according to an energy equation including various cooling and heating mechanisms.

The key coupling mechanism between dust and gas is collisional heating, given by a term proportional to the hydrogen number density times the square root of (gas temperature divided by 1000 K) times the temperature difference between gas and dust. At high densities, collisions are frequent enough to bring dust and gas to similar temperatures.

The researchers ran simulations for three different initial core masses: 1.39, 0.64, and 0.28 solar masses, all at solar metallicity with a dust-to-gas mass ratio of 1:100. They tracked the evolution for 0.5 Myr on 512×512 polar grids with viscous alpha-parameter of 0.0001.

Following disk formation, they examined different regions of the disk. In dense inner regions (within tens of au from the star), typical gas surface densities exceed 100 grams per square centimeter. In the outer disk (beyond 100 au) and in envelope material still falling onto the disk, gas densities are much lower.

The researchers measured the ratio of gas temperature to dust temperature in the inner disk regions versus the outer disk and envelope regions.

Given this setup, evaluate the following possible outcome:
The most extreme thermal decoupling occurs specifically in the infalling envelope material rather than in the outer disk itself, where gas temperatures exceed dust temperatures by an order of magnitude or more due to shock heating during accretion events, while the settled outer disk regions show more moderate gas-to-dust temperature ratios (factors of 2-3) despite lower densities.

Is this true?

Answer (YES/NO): NO